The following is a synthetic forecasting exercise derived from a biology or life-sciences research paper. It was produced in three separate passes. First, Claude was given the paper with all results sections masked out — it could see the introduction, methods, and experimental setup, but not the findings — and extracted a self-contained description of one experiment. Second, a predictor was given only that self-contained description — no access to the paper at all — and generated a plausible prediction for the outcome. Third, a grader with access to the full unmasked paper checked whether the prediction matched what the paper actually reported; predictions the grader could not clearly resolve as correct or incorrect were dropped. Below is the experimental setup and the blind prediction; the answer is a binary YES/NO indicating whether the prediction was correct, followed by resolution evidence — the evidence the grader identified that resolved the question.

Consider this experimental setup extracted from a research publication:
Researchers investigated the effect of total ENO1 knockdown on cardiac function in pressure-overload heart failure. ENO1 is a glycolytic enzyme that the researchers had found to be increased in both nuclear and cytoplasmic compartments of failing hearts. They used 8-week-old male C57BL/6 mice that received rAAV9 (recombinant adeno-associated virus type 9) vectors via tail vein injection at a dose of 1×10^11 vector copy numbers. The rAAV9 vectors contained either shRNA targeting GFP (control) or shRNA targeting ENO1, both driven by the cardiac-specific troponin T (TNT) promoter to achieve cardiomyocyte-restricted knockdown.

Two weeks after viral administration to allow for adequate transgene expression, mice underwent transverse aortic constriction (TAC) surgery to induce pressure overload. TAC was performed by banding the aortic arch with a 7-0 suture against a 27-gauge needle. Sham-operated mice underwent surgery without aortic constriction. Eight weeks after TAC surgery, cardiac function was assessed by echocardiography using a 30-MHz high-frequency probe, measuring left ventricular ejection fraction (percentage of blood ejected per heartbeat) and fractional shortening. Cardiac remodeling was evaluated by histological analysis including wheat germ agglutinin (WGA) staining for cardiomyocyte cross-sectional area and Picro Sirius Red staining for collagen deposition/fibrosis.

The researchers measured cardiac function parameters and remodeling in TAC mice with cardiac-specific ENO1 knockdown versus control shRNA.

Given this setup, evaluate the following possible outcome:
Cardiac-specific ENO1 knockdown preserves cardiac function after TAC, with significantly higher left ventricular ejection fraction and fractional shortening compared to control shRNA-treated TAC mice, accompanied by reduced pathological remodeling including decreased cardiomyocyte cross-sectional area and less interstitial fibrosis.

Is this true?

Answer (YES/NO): NO